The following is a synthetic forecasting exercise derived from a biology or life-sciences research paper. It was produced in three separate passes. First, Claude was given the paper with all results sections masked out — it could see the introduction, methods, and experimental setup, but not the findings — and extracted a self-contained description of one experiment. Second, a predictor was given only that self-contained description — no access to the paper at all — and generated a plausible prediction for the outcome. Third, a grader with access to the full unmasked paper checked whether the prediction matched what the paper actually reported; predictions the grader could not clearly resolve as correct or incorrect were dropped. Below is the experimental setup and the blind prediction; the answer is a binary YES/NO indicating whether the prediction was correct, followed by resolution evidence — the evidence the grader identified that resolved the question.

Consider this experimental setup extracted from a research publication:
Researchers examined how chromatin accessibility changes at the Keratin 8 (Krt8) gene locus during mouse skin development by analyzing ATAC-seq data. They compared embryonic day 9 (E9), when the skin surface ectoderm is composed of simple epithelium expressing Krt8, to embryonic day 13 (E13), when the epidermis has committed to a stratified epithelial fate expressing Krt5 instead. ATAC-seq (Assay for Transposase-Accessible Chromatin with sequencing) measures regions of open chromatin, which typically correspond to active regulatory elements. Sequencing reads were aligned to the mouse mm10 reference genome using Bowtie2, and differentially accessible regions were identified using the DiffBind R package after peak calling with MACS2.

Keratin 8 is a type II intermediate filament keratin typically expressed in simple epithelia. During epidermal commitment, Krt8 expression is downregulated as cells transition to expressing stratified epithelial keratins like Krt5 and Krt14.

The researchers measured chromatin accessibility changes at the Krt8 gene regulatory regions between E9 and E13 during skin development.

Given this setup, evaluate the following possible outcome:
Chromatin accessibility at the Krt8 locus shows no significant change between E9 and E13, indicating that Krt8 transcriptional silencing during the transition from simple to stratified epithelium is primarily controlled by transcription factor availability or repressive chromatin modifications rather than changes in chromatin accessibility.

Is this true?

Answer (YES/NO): NO